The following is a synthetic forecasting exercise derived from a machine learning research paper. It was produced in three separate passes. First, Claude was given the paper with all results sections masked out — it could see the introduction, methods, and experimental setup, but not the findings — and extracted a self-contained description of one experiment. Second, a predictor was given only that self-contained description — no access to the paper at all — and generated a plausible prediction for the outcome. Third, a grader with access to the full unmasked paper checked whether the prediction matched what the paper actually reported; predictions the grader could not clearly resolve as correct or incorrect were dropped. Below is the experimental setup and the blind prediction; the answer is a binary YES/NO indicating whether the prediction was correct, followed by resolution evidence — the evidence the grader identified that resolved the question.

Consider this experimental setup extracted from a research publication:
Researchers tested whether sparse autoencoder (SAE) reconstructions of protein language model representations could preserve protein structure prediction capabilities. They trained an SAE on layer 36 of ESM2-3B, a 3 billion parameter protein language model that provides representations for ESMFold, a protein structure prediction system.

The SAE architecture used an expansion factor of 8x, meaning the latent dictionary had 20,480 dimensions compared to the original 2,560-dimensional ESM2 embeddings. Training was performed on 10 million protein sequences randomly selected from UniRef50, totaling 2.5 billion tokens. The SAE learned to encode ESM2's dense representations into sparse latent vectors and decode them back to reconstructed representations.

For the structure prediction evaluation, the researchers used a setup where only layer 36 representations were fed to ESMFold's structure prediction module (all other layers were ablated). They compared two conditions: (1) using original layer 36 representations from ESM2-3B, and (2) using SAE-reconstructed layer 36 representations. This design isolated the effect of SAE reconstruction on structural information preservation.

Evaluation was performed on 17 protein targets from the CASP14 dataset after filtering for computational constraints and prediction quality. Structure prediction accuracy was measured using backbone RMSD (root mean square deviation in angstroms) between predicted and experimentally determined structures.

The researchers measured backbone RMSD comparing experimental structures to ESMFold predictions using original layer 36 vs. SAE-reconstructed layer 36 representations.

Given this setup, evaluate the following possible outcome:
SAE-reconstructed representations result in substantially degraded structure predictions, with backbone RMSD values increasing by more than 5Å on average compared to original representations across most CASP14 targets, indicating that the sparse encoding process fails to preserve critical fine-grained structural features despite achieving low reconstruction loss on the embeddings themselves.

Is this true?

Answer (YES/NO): NO